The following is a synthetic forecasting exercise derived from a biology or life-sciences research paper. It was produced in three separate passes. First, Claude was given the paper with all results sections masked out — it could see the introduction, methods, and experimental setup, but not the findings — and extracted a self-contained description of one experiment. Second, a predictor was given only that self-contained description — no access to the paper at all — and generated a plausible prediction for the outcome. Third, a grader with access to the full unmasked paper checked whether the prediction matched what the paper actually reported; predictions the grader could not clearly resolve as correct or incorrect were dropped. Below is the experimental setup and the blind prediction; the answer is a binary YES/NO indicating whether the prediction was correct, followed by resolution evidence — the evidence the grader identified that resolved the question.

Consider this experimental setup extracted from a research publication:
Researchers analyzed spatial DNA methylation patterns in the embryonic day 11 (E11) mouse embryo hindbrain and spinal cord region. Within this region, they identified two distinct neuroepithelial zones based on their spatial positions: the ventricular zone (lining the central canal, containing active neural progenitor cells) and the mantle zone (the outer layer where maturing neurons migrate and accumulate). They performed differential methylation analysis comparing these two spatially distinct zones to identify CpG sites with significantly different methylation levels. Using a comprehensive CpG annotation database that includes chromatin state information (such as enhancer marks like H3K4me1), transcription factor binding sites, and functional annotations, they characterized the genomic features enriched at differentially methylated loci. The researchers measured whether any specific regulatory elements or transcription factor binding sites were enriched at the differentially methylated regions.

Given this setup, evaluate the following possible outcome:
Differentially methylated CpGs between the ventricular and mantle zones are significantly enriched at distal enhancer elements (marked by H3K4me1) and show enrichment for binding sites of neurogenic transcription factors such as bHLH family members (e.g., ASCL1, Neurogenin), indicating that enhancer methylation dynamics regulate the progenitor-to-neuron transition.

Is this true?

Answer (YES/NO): YES